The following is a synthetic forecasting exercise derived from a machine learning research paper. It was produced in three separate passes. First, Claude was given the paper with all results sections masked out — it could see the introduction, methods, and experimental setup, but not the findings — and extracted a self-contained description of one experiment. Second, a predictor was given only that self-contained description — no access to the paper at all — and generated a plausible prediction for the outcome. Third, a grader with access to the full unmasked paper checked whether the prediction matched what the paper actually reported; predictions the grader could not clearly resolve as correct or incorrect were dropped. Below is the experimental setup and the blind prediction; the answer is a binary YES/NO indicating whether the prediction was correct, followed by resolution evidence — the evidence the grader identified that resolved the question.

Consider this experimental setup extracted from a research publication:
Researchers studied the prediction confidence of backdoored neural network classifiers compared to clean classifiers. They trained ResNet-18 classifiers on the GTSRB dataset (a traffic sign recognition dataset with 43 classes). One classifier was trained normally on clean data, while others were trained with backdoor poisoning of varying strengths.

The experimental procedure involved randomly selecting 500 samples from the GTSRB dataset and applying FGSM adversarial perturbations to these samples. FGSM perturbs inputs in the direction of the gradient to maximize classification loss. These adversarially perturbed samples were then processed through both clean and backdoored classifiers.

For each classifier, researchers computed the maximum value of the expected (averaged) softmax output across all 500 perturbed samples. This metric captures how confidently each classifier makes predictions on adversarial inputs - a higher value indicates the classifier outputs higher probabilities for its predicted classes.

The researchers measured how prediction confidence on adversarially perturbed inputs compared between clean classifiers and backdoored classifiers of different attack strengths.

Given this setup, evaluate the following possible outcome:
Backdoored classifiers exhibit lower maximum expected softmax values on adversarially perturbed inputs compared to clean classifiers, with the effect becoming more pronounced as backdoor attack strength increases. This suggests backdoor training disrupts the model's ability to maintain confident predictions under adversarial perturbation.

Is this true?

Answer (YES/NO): NO